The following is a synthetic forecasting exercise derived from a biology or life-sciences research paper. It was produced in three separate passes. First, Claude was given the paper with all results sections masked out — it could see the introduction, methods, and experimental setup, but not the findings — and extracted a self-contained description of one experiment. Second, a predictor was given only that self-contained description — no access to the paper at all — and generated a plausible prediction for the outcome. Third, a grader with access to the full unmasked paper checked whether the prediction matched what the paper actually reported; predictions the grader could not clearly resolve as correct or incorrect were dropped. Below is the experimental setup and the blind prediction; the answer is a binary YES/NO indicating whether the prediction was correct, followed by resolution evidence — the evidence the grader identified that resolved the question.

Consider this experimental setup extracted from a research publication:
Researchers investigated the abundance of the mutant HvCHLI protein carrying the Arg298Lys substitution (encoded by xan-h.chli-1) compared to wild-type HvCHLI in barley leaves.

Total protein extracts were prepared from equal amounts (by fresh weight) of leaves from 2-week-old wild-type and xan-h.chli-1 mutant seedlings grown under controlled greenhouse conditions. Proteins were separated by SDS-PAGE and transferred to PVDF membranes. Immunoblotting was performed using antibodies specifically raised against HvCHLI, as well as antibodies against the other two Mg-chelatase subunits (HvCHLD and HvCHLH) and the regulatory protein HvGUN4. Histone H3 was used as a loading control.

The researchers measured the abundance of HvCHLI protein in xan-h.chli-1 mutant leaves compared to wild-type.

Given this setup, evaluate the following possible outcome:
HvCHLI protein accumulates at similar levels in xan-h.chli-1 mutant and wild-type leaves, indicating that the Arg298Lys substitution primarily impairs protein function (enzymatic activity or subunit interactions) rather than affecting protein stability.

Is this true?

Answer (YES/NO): NO